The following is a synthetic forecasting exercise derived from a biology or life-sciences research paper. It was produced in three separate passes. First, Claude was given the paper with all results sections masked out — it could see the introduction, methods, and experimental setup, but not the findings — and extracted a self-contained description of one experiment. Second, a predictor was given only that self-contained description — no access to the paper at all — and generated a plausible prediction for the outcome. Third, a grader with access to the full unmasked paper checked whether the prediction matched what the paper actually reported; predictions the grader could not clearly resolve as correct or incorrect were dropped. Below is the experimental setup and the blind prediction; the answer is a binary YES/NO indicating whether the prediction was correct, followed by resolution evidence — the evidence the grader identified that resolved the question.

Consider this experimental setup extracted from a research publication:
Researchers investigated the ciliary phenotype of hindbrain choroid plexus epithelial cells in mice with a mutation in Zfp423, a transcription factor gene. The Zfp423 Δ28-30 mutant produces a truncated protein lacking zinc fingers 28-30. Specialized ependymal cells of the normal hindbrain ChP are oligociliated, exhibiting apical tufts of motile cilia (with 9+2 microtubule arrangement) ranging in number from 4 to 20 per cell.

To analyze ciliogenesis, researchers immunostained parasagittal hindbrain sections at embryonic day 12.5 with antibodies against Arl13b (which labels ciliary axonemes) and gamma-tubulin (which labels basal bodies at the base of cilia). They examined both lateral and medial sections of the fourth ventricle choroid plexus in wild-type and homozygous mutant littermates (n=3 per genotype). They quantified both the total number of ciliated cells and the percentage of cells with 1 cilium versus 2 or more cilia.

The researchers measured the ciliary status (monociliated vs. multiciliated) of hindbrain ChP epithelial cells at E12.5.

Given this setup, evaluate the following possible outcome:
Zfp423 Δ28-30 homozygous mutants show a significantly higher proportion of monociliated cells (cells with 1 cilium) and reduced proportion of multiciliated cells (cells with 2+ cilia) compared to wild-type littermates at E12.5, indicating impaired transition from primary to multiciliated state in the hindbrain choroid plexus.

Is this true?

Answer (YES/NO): YES